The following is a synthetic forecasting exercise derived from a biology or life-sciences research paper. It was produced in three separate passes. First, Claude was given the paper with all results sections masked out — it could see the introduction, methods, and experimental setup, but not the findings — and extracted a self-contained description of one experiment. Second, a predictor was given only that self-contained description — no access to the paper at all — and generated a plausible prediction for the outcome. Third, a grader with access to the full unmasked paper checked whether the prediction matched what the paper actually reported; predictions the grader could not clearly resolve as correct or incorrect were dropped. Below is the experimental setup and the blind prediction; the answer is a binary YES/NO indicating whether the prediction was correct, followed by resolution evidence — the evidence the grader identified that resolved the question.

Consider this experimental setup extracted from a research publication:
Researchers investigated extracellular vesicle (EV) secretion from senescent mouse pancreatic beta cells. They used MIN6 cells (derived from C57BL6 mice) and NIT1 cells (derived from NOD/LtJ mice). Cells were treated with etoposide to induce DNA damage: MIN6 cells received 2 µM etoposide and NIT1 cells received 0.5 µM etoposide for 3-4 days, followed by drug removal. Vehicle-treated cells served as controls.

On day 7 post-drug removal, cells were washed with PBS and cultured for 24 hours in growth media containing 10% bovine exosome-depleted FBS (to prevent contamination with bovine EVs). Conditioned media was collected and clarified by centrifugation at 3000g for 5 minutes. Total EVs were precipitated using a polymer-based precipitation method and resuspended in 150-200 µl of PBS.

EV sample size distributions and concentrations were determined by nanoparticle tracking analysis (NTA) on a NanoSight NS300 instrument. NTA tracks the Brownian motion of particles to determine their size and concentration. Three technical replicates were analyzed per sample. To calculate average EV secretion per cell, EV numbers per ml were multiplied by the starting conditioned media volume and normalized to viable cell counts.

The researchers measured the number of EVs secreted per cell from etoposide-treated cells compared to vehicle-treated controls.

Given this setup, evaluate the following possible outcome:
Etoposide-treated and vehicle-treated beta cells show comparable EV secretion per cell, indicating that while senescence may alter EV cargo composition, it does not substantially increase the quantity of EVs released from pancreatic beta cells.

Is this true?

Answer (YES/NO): NO